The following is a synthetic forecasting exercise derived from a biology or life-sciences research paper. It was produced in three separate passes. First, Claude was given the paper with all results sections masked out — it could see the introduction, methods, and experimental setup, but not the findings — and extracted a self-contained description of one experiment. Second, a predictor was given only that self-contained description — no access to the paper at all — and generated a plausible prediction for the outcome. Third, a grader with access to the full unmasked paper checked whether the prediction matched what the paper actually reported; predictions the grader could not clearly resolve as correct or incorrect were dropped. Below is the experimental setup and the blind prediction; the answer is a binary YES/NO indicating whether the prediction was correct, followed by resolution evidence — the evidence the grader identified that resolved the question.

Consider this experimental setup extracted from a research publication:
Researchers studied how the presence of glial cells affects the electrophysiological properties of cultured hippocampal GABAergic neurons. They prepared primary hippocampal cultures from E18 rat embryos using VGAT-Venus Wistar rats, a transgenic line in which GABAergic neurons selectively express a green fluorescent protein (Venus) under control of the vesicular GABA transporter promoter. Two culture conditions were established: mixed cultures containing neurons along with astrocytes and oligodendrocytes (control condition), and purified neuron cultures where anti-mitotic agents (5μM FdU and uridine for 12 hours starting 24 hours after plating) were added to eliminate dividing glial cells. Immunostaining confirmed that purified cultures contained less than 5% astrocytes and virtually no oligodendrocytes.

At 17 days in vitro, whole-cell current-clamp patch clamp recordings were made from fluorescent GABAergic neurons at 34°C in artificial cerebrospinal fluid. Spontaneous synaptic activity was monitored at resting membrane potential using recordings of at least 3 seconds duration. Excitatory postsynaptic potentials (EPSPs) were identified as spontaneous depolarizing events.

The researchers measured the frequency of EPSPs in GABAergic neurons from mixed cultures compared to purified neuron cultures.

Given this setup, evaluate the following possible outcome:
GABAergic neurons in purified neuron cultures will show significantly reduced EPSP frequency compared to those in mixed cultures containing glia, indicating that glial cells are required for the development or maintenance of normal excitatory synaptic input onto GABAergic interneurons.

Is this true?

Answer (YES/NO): YES